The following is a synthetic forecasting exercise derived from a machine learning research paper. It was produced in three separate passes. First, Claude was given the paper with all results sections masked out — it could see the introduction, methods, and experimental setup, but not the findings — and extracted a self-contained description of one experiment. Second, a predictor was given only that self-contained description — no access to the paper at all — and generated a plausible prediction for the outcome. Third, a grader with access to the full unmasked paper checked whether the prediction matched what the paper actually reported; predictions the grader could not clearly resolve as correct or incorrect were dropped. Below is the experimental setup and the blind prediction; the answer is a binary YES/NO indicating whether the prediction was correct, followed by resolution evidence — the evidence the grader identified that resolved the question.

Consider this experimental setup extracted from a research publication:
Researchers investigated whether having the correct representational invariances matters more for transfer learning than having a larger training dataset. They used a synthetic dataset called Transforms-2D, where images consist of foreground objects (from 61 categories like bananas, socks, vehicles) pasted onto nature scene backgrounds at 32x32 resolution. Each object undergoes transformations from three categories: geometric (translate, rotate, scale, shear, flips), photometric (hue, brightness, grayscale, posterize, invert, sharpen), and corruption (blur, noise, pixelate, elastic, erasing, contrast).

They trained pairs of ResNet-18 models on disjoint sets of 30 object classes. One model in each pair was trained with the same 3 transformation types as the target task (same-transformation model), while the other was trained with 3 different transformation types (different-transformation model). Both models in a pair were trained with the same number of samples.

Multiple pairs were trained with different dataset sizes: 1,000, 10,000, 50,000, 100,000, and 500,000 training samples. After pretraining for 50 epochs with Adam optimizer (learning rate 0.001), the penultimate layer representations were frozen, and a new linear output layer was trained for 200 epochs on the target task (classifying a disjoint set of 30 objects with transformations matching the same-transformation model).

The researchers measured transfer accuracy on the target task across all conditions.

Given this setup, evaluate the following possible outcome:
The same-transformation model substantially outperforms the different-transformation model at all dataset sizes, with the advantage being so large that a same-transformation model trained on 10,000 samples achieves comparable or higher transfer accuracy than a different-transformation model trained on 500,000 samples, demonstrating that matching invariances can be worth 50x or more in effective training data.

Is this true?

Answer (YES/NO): YES